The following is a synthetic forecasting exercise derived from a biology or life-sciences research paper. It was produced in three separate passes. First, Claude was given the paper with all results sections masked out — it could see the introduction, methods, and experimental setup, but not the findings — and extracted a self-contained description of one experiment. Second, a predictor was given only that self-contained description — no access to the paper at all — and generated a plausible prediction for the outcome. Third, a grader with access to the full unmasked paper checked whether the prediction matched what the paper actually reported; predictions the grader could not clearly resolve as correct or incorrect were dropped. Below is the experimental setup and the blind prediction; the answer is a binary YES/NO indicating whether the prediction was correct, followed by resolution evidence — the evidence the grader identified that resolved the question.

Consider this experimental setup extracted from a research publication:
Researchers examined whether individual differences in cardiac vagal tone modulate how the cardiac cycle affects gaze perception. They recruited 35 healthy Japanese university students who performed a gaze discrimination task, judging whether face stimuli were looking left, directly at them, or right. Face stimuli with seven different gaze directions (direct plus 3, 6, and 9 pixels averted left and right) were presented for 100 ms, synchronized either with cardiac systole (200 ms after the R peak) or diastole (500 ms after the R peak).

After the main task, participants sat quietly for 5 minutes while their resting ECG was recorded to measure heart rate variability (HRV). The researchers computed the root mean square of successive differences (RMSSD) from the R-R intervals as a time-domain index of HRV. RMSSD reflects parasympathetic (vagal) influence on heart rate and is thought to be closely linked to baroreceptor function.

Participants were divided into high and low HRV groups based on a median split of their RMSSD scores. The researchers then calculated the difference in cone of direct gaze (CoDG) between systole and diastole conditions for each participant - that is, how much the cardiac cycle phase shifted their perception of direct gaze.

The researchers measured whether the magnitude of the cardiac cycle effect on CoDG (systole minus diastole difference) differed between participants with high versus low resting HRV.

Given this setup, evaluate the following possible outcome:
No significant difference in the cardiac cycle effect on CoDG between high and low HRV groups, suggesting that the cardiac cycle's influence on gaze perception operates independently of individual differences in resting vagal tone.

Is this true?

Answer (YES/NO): NO